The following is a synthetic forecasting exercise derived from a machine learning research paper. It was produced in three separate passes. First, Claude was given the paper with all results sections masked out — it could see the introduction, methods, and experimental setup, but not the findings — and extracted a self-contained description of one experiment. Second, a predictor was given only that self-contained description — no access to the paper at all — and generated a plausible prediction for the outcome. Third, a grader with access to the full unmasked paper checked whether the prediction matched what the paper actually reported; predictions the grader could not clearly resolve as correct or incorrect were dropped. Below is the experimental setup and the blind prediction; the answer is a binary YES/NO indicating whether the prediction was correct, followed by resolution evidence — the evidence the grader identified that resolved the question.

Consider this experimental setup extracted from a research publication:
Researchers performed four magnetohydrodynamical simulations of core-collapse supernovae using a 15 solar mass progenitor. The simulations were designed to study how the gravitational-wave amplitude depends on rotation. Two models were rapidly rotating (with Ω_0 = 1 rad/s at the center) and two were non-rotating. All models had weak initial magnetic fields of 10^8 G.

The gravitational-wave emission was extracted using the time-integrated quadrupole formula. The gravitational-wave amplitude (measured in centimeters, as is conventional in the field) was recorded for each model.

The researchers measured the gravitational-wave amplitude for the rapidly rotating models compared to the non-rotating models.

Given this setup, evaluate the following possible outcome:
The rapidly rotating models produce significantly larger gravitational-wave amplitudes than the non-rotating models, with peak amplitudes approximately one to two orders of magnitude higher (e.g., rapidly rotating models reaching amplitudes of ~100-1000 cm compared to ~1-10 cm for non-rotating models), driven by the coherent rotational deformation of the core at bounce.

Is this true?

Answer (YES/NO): NO